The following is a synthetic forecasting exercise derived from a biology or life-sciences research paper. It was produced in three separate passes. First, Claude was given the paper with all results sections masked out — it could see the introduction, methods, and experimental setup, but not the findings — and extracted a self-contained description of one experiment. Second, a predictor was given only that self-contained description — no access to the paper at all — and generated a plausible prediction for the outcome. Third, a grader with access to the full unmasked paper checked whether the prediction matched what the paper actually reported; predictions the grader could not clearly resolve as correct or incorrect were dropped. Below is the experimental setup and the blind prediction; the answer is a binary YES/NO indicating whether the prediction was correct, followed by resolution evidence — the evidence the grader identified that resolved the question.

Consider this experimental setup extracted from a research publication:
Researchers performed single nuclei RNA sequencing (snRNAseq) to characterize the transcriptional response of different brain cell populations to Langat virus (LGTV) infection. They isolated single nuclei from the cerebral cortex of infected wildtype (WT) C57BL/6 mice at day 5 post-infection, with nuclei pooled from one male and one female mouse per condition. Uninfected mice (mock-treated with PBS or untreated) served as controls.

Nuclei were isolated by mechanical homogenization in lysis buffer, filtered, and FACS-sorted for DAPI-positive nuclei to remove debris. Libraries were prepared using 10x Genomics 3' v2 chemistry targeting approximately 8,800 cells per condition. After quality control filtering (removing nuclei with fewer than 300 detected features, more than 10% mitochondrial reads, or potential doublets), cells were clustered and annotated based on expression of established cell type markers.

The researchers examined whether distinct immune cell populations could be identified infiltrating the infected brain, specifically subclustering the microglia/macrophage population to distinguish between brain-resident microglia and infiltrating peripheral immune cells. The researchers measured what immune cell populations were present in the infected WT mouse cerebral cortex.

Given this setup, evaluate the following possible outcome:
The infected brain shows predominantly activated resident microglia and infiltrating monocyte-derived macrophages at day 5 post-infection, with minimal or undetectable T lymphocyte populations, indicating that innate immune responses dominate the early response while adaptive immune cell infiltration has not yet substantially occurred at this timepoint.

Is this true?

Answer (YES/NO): NO